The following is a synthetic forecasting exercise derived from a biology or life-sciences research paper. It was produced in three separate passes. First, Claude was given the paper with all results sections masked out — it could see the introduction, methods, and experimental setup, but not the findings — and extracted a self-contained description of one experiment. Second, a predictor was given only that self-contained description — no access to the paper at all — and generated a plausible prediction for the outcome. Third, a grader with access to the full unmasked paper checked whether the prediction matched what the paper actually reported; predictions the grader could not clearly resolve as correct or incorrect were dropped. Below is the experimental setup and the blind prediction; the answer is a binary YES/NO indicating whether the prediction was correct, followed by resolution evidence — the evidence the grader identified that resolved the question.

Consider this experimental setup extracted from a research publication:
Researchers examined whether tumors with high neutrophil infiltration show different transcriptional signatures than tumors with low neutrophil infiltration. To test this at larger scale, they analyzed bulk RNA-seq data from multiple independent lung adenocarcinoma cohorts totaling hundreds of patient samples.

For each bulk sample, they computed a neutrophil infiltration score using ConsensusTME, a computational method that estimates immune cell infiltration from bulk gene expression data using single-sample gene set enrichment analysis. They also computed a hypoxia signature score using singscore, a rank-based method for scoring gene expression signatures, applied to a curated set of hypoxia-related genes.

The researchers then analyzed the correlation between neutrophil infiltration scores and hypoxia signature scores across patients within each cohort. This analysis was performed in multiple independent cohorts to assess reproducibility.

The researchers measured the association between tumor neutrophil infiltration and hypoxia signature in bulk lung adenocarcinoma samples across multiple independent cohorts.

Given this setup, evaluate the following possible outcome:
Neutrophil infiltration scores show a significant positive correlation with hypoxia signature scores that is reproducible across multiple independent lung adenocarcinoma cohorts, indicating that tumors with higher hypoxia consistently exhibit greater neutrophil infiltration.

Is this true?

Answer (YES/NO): YES